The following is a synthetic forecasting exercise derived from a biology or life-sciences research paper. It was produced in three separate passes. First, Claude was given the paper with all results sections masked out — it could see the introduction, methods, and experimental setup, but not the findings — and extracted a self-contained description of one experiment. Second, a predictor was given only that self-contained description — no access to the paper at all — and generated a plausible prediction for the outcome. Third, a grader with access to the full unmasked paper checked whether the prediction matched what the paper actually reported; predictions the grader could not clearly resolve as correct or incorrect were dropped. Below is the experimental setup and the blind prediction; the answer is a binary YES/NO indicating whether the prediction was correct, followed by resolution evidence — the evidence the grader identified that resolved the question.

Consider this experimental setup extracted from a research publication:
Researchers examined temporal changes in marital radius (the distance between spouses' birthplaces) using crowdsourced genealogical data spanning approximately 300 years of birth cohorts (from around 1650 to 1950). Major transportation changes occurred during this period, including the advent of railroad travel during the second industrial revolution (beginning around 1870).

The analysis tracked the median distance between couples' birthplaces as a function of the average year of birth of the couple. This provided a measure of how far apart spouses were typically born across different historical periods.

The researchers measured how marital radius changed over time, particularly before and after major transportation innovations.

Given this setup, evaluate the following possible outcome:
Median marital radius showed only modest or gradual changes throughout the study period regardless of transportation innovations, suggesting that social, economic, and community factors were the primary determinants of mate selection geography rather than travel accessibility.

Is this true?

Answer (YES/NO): NO